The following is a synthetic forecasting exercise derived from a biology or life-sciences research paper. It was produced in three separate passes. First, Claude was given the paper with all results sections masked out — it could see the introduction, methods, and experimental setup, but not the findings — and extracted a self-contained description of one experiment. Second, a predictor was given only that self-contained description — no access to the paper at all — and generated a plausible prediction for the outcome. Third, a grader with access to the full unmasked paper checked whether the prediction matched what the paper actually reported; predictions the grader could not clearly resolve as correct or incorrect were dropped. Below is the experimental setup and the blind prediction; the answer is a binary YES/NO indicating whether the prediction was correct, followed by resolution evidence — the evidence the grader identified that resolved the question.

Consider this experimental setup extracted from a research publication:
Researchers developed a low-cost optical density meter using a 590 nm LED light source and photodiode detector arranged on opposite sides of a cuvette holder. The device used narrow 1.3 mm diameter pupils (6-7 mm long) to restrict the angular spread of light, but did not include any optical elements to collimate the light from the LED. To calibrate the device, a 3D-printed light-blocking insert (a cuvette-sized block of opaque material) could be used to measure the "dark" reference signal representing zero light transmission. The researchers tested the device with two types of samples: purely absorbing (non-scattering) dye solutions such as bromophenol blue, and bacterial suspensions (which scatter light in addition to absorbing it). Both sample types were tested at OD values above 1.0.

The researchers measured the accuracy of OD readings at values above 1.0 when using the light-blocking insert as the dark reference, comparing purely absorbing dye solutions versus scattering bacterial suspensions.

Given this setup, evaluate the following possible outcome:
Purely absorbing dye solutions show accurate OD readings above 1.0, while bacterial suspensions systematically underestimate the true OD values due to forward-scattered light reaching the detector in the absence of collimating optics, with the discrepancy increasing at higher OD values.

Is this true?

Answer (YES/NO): NO